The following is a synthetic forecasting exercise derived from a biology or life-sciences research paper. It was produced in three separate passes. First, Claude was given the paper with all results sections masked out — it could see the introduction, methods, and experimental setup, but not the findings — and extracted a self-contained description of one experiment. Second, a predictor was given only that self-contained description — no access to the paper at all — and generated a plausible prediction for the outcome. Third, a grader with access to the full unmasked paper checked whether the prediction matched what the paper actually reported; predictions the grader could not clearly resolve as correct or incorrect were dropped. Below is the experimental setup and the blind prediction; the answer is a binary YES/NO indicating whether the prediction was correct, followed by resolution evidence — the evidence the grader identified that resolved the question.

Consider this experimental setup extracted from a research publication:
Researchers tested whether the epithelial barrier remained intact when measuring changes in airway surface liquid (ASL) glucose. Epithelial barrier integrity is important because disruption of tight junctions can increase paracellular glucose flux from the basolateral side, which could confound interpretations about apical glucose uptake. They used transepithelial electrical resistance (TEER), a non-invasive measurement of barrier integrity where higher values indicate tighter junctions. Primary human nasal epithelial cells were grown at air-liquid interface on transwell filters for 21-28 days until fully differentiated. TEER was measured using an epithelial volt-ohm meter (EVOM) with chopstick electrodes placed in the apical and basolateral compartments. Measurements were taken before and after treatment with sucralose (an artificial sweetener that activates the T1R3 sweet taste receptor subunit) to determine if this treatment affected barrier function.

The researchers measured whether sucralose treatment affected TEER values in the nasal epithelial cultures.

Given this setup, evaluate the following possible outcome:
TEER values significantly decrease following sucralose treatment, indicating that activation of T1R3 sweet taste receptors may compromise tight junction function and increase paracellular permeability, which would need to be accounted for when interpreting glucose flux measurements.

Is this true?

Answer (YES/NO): NO